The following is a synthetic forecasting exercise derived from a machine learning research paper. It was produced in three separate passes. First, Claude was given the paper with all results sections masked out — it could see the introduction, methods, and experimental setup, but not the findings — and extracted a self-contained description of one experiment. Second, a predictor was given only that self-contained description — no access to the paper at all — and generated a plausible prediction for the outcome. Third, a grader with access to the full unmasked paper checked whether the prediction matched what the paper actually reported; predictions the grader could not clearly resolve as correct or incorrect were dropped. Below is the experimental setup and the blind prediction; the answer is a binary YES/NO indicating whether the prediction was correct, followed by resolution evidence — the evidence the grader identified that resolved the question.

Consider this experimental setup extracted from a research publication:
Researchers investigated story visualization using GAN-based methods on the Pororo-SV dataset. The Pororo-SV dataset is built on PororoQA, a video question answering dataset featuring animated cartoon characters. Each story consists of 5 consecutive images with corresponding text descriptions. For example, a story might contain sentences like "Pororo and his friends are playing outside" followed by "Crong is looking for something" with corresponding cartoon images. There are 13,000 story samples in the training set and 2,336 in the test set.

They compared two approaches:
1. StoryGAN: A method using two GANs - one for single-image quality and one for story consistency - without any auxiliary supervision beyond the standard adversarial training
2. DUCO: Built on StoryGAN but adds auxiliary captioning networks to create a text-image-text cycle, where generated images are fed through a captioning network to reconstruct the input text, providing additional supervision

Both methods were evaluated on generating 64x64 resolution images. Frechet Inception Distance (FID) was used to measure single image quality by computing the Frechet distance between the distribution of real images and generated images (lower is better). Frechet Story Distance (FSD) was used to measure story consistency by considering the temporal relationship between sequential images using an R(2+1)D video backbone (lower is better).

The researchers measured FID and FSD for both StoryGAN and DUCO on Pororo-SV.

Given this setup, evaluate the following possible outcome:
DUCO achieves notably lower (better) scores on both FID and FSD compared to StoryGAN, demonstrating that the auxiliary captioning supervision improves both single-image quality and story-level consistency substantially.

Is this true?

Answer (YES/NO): NO